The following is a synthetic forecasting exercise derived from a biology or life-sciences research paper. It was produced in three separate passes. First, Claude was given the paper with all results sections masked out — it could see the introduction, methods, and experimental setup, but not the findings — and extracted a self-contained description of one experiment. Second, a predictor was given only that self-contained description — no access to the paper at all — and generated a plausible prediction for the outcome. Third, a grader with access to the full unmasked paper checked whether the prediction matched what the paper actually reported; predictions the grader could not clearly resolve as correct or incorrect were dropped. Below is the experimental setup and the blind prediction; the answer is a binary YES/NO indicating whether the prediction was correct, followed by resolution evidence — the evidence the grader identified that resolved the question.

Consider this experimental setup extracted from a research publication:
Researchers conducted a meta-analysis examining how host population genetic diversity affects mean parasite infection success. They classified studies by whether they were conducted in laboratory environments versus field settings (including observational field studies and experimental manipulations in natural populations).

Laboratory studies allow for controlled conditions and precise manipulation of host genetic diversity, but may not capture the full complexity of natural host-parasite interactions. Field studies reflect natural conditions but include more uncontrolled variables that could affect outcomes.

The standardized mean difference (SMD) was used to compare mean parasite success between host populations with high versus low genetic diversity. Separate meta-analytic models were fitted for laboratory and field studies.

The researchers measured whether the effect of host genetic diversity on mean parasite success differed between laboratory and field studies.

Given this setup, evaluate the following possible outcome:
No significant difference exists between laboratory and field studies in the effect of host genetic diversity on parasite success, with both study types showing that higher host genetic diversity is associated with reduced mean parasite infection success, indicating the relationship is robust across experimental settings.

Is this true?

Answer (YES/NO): NO